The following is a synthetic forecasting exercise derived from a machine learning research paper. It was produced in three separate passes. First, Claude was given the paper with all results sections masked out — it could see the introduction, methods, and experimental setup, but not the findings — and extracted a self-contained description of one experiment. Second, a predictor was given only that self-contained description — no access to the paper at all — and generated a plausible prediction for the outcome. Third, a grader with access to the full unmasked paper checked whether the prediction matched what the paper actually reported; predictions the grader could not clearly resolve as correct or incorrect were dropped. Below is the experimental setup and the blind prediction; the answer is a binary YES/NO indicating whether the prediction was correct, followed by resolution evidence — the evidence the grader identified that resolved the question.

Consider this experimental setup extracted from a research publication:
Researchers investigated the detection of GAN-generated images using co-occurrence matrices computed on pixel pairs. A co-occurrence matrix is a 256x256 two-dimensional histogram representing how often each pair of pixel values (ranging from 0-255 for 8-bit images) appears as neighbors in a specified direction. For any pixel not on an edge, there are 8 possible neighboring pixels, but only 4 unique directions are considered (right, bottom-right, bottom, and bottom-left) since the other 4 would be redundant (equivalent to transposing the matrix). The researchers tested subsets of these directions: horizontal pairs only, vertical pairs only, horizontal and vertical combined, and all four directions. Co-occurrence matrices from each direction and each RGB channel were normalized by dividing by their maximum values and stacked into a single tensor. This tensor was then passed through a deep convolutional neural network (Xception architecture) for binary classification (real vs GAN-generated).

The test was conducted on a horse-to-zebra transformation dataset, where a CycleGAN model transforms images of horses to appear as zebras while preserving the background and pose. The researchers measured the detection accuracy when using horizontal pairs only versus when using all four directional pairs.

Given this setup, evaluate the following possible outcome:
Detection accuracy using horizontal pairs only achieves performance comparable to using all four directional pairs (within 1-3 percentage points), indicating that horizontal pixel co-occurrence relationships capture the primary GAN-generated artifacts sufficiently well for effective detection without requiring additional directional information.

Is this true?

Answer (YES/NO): YES